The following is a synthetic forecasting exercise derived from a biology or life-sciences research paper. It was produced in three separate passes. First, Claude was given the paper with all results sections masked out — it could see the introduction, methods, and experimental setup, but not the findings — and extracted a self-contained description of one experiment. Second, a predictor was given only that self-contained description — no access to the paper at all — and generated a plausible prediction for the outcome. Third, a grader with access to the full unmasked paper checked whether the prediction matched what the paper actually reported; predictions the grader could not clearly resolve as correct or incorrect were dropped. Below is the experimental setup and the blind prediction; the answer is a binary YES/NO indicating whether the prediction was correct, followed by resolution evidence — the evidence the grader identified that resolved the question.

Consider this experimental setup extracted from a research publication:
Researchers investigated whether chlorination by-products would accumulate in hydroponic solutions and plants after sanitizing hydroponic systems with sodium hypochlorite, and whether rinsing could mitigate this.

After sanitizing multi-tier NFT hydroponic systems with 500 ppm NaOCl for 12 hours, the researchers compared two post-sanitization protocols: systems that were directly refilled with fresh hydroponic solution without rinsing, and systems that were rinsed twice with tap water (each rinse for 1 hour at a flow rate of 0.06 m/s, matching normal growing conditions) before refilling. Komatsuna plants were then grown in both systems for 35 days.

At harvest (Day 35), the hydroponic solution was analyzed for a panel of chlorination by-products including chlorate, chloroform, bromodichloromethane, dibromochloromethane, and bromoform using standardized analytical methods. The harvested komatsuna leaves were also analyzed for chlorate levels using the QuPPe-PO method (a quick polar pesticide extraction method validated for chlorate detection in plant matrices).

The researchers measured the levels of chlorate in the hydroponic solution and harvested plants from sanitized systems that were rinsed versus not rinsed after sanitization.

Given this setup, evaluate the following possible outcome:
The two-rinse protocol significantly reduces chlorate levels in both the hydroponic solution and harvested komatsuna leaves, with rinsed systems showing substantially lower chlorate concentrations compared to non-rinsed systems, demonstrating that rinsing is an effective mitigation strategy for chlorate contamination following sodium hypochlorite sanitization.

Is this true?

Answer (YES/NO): YES